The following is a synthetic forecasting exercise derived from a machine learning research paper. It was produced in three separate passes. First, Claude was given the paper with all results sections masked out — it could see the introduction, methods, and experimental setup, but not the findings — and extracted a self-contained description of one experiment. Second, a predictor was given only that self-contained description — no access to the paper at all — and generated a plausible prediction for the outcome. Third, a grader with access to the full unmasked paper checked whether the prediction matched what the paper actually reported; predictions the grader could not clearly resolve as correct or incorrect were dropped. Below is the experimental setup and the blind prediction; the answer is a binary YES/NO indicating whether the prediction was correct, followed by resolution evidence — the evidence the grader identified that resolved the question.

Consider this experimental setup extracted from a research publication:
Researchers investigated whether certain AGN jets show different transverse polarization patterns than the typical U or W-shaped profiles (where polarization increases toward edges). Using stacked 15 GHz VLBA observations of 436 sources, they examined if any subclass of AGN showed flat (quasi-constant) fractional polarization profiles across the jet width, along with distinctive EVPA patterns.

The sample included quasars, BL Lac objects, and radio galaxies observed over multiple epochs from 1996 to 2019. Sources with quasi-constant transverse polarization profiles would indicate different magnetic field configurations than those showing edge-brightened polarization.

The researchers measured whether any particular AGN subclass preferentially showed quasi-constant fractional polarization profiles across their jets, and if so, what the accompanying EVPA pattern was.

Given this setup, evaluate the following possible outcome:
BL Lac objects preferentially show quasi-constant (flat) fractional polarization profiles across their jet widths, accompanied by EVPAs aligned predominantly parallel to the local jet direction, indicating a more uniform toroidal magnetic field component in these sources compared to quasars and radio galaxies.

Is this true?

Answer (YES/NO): YES